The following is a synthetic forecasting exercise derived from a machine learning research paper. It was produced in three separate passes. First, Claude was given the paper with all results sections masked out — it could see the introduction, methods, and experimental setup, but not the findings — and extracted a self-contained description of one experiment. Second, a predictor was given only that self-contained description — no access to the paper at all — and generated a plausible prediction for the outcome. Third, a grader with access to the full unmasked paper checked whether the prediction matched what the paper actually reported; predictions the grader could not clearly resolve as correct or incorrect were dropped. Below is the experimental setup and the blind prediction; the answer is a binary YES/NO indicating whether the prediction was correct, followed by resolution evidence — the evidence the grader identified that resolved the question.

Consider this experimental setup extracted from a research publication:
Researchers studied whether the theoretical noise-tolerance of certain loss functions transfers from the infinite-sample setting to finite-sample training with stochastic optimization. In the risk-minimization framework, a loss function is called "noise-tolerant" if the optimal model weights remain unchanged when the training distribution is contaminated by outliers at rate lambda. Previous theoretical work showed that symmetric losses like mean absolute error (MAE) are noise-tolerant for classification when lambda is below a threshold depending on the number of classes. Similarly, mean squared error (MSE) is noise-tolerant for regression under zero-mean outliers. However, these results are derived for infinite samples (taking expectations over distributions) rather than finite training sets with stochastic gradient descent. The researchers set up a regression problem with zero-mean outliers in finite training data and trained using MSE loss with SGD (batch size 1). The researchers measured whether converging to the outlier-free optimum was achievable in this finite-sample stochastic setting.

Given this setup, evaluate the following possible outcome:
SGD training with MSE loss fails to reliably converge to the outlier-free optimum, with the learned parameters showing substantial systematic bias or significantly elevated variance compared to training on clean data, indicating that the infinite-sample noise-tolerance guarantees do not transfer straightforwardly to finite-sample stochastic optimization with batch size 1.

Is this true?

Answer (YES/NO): YES